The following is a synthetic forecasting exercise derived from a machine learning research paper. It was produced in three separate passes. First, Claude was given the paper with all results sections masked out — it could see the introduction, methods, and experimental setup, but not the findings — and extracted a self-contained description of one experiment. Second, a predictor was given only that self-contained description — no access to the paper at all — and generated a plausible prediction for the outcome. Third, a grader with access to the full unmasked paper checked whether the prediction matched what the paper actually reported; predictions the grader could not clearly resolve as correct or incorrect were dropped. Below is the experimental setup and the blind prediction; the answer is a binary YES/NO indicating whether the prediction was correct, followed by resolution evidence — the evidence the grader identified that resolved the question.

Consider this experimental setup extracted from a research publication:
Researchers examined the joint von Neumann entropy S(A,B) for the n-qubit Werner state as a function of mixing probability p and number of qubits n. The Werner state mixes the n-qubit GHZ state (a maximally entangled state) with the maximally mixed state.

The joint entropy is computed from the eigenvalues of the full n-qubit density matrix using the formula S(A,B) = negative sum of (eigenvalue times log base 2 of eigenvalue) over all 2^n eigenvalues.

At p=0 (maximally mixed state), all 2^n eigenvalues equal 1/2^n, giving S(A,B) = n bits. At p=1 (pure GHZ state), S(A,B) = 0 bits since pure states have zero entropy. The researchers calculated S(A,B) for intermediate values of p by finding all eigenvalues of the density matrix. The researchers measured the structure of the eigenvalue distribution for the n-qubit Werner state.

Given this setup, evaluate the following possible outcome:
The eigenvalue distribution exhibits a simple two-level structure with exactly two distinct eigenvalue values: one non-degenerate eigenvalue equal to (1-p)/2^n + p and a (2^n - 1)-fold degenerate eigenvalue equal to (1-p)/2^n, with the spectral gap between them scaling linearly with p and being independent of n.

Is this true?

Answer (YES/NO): YES